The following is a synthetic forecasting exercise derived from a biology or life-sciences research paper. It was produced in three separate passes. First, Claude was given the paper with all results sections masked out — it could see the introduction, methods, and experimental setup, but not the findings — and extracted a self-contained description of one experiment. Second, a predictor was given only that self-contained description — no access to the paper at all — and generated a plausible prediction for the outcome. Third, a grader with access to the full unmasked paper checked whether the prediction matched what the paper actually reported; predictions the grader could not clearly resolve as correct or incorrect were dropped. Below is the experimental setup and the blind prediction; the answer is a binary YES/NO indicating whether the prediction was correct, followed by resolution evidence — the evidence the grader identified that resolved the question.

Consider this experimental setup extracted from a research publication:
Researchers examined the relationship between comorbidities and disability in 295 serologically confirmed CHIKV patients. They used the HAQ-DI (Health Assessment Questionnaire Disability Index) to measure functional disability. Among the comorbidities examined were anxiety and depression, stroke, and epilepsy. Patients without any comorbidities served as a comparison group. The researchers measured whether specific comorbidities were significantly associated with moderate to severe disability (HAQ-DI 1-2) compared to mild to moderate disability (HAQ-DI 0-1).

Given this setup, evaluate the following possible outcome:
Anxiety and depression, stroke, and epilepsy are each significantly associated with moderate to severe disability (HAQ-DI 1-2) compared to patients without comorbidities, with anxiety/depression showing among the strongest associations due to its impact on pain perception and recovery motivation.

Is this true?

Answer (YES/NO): NO